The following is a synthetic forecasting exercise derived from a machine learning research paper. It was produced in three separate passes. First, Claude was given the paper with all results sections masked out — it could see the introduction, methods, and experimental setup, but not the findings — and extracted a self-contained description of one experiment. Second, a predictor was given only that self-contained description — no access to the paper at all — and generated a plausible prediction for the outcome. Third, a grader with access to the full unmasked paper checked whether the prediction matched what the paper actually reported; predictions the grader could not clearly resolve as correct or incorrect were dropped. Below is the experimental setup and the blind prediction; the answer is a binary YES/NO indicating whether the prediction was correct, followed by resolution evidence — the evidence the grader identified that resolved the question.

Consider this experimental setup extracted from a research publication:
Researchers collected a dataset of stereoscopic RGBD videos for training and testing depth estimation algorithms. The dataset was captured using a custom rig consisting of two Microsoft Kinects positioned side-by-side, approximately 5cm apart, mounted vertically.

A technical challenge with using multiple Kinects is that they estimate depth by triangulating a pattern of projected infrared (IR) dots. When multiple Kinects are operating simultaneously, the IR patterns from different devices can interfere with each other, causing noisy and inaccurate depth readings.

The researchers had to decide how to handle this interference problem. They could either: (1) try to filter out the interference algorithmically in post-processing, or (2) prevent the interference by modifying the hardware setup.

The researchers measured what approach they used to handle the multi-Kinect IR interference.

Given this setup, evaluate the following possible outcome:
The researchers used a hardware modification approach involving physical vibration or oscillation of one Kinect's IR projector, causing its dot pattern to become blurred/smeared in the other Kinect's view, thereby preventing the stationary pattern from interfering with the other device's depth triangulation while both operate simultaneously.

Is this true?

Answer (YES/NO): NO